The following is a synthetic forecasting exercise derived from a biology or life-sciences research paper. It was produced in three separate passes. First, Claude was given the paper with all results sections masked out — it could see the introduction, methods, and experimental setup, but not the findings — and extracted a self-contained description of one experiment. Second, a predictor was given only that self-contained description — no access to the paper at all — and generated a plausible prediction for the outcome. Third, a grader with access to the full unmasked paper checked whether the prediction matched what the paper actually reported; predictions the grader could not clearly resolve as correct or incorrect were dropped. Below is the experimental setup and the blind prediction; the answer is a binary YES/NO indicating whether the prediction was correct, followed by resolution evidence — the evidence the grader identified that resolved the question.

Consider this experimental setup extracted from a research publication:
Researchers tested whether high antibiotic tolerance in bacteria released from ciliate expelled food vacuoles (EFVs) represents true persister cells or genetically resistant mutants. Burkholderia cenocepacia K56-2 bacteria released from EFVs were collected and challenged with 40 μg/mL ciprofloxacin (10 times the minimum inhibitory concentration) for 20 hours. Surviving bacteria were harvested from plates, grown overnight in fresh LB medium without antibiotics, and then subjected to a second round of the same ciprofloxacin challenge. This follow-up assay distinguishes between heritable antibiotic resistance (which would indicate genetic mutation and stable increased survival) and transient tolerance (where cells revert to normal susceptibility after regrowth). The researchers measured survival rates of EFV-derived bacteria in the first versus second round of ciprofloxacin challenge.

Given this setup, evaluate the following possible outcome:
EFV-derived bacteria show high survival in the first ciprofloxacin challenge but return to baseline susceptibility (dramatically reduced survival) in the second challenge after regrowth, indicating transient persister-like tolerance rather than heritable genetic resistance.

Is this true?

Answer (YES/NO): YES